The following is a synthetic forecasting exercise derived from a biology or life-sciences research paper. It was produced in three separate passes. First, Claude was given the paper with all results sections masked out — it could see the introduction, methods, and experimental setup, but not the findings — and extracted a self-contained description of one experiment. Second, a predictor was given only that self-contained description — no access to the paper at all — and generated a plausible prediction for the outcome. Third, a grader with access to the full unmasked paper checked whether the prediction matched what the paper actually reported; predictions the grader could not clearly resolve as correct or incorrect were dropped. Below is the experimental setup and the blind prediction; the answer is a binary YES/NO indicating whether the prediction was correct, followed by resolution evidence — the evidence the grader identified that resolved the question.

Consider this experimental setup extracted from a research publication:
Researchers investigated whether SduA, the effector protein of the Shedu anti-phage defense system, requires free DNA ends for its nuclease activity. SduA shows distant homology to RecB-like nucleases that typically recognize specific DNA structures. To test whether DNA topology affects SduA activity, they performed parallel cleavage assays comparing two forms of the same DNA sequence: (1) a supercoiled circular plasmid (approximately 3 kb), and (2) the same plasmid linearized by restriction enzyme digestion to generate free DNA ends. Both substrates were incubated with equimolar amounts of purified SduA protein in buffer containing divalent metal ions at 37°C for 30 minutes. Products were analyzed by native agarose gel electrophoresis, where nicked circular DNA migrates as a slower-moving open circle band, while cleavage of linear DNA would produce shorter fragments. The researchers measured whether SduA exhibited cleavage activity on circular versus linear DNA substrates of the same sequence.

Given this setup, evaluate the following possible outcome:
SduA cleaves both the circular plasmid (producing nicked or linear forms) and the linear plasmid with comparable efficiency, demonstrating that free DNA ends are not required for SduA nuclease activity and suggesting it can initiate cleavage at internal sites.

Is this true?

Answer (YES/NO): NO